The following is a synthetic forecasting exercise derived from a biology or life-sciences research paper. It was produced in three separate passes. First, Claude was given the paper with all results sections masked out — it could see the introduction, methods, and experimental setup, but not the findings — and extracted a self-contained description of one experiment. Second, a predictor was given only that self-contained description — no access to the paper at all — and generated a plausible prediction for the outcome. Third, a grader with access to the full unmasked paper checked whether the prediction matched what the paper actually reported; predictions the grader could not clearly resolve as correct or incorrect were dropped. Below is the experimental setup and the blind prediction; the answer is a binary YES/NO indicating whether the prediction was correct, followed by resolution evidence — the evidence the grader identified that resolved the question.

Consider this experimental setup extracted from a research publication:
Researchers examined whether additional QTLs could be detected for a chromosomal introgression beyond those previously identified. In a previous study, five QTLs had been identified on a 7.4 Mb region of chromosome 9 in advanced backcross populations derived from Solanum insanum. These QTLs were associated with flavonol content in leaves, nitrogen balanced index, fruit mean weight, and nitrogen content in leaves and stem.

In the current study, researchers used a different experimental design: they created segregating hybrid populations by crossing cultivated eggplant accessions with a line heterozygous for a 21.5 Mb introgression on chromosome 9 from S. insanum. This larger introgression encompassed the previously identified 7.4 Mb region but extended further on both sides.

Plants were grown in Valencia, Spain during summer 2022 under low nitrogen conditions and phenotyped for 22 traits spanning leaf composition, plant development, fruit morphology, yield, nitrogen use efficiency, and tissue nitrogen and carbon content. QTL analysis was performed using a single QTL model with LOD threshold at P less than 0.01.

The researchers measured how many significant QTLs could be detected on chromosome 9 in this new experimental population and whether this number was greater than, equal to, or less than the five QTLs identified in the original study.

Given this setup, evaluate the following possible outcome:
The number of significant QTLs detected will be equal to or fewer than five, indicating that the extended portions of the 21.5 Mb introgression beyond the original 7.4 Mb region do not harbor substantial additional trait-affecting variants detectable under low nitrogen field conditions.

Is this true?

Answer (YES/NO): NO